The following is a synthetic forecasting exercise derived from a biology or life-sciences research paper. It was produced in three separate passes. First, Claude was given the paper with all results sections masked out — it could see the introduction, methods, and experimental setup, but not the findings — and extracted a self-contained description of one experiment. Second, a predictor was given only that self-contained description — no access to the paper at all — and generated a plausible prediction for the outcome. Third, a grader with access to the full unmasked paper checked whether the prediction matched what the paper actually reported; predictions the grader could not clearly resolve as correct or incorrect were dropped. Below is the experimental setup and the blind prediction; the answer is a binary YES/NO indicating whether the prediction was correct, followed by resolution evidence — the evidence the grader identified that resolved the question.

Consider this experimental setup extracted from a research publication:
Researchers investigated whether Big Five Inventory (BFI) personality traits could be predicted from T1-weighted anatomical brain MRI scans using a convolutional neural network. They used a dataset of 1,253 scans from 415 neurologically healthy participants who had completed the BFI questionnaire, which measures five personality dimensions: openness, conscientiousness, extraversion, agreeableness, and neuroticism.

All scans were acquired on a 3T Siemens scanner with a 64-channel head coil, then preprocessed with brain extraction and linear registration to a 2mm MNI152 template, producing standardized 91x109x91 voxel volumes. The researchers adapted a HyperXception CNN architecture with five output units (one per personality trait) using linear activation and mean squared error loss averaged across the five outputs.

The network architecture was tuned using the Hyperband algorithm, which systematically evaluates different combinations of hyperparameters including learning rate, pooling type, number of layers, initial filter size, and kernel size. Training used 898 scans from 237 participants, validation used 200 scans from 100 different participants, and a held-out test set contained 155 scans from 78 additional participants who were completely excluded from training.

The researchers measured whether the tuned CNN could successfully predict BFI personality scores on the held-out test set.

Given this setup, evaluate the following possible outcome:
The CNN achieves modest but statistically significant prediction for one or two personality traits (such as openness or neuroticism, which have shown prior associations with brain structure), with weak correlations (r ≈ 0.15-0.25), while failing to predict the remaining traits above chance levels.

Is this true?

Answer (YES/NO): NO